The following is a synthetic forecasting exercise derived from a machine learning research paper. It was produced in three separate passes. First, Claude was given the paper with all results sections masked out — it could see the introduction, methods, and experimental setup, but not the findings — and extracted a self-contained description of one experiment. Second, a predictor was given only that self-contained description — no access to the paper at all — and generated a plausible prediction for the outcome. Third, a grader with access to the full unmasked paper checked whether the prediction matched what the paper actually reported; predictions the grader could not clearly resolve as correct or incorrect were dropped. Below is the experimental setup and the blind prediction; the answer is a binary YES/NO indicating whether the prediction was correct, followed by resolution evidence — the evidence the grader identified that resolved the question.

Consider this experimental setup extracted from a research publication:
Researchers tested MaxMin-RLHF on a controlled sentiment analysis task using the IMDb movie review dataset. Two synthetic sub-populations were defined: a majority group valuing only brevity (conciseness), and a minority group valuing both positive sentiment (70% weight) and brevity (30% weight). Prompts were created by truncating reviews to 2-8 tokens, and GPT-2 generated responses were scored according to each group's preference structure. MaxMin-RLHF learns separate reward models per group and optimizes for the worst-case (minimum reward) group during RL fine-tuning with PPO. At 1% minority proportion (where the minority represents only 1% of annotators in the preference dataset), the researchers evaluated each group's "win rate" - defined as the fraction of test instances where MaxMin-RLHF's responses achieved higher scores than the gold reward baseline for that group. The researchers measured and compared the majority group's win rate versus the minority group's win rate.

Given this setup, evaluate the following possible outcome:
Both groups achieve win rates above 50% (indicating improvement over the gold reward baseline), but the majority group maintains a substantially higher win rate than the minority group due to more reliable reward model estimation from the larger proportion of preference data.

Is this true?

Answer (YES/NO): NO